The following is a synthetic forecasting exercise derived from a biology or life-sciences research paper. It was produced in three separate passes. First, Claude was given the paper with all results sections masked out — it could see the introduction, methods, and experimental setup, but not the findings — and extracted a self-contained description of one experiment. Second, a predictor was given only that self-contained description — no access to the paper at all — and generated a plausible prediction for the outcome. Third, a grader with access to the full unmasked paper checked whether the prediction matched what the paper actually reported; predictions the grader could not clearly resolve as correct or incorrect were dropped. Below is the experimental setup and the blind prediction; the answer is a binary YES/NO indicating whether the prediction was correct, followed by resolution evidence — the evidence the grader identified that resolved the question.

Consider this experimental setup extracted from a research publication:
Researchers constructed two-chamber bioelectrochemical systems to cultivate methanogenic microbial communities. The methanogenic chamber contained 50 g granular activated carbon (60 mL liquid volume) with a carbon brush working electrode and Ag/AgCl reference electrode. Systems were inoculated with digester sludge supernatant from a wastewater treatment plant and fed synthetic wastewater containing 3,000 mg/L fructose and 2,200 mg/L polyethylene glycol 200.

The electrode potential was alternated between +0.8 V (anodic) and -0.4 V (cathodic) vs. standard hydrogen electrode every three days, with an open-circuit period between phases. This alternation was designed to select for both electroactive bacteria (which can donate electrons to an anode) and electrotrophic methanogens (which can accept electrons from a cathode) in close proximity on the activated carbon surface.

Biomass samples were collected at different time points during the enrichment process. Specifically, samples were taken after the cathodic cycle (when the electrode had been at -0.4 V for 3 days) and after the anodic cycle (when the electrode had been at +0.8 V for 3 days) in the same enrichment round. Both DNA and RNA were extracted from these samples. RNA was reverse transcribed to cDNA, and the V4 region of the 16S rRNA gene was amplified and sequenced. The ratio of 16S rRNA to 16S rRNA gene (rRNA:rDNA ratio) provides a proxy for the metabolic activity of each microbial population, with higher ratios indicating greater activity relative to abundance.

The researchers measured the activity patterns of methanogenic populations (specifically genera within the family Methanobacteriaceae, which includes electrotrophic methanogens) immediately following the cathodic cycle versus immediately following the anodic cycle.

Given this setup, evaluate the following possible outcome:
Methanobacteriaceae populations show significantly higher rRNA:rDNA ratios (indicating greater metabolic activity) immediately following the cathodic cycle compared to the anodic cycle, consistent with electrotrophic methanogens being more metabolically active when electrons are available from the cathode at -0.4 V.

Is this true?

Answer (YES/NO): YES